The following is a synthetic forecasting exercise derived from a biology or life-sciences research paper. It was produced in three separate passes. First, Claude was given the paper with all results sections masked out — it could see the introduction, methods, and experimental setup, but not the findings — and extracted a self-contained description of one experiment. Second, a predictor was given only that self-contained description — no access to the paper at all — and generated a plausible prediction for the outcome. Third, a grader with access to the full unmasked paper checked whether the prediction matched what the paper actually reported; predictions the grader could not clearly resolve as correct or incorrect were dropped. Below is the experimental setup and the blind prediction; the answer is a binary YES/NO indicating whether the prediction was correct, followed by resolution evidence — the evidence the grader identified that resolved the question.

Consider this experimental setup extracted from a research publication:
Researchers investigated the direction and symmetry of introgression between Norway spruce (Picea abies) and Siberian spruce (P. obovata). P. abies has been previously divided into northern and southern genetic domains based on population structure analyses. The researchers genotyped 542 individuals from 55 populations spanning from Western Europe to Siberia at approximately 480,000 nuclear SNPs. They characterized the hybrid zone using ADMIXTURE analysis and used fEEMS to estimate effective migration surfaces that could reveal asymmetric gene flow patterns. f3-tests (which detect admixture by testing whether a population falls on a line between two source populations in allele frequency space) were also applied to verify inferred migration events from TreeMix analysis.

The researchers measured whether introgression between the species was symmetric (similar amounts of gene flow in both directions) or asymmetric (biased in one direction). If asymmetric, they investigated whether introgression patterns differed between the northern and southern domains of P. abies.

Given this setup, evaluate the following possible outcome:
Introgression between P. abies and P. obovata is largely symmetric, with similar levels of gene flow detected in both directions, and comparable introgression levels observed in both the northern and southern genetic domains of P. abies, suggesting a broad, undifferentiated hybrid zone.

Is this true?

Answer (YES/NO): NO